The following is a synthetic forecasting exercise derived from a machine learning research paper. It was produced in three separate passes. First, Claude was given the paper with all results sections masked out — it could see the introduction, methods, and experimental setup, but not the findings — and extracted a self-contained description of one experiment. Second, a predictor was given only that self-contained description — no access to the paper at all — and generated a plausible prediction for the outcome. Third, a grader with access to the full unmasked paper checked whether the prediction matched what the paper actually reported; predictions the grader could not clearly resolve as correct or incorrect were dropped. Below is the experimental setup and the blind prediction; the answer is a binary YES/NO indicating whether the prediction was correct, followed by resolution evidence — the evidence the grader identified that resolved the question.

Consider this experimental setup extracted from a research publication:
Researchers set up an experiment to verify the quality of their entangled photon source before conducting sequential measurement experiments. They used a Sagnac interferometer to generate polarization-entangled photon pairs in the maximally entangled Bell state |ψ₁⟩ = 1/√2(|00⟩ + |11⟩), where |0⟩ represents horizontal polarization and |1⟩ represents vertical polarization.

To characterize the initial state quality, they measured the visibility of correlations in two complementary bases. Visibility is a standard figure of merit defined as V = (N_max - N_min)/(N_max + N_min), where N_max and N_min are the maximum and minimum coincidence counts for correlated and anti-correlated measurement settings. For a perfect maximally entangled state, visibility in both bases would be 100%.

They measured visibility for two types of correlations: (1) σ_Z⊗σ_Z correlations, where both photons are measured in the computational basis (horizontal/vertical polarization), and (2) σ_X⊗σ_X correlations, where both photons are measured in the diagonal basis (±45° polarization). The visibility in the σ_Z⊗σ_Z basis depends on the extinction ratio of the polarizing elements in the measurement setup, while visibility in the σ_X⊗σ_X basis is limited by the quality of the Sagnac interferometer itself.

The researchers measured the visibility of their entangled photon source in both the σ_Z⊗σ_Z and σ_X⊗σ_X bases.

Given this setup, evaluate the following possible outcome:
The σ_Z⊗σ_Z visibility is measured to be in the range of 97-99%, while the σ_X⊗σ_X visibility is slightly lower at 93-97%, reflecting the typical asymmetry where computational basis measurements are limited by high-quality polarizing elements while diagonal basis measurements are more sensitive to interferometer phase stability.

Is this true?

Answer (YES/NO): NO